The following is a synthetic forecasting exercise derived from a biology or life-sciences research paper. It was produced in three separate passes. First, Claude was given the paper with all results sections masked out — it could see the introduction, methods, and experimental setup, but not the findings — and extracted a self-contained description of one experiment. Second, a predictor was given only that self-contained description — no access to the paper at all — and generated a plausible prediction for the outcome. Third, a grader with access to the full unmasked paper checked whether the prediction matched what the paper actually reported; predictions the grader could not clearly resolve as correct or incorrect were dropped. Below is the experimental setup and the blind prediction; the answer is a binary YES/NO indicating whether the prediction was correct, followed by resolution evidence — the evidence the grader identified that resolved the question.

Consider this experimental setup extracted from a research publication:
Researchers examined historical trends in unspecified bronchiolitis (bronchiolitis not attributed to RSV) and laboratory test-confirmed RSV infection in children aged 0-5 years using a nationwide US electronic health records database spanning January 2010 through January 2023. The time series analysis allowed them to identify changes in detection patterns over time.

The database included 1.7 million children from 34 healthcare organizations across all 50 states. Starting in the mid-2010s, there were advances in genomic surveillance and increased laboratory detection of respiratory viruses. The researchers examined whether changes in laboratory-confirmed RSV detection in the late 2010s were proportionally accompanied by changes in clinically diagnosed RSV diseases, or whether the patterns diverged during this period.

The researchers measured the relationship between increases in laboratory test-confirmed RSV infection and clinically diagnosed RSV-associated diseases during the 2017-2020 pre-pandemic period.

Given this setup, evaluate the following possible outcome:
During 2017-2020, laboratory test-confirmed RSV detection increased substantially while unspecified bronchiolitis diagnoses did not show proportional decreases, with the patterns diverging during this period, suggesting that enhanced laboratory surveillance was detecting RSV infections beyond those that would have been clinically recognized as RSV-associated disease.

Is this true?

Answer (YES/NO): YES